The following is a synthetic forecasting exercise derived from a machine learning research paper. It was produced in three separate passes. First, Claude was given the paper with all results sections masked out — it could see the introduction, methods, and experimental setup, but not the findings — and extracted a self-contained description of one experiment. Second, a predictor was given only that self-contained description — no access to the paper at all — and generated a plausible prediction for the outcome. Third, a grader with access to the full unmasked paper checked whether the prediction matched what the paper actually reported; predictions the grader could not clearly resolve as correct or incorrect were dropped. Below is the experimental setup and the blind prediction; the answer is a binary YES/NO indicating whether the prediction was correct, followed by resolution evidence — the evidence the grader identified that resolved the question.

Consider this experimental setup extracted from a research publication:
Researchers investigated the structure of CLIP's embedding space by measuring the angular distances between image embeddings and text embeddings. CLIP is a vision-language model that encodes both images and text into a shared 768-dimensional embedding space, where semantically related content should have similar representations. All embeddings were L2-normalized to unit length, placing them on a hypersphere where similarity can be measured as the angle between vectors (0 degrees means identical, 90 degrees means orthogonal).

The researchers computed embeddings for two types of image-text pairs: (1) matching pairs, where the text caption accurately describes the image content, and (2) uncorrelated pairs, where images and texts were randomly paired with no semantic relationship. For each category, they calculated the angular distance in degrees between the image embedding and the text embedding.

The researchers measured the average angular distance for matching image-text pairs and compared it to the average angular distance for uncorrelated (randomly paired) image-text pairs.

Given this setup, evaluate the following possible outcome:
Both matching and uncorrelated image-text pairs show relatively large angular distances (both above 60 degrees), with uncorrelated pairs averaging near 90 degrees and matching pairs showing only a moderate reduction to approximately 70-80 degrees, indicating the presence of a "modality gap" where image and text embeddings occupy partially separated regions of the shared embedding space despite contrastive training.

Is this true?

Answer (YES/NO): NO